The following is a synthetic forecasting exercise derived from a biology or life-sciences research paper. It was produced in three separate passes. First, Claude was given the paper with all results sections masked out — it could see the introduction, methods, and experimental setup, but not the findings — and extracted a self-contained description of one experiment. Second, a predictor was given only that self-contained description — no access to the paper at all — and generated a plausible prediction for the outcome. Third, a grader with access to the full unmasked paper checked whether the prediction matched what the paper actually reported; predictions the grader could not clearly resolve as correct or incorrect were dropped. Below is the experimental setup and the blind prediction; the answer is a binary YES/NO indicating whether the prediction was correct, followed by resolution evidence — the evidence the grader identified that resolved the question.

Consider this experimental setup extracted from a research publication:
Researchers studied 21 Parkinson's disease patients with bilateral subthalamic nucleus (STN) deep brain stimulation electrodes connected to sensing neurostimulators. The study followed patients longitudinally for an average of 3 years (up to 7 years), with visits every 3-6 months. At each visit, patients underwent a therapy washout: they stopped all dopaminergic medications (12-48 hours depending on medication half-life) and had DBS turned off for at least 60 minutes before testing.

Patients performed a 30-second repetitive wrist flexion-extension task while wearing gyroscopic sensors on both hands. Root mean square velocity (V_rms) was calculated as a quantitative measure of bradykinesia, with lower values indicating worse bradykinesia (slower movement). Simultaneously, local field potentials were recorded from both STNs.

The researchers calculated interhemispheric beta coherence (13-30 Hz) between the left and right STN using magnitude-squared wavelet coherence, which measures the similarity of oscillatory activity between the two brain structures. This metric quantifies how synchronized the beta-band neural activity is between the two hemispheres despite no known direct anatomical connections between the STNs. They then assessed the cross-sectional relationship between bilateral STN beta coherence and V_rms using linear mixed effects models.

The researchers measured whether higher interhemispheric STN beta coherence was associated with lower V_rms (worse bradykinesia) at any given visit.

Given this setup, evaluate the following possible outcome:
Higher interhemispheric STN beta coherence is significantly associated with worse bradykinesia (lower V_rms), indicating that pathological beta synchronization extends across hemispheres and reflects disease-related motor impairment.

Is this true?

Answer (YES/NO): YES